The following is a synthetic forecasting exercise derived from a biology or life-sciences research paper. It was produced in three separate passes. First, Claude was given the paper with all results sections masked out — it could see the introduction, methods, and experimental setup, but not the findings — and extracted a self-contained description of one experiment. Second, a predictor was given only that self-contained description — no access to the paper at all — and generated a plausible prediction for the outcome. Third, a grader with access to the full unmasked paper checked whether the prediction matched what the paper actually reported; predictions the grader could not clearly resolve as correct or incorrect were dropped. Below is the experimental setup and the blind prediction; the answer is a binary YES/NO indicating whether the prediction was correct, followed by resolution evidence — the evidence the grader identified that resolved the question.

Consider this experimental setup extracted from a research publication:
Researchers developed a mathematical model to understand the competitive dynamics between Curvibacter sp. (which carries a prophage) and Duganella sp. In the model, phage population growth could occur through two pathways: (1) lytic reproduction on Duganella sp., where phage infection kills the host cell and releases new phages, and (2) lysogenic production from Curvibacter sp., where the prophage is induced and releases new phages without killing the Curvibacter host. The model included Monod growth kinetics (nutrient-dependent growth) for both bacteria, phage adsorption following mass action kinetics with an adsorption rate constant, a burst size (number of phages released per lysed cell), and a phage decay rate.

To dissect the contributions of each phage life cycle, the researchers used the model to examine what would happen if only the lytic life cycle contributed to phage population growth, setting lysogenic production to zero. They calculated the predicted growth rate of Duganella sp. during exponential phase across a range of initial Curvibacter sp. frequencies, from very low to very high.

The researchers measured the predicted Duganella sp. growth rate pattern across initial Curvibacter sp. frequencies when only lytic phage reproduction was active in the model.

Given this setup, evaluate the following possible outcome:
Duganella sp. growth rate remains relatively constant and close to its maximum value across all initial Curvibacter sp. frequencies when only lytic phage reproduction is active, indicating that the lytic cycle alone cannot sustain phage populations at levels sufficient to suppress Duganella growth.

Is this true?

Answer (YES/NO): NO